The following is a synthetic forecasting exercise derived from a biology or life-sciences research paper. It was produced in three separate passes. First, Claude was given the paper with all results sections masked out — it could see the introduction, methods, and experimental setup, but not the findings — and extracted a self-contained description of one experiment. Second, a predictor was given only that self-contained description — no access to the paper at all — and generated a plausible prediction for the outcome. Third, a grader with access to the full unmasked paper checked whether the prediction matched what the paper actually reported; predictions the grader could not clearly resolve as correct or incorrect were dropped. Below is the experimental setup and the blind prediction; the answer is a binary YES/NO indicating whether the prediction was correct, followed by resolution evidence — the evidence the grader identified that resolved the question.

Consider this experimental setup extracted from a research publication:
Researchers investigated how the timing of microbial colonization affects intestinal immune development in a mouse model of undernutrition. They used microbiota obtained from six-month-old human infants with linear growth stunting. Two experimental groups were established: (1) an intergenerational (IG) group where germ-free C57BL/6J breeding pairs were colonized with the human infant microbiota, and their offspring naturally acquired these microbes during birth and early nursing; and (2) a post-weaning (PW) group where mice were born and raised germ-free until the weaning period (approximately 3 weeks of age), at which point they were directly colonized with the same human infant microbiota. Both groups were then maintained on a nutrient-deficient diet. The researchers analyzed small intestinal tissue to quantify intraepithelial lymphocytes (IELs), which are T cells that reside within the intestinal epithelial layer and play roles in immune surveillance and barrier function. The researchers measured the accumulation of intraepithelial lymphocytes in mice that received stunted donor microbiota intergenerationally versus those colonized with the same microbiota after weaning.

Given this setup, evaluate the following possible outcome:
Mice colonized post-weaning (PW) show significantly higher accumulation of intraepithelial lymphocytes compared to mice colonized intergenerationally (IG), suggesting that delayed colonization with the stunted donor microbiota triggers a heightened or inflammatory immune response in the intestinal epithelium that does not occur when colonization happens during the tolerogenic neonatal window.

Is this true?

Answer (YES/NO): NO